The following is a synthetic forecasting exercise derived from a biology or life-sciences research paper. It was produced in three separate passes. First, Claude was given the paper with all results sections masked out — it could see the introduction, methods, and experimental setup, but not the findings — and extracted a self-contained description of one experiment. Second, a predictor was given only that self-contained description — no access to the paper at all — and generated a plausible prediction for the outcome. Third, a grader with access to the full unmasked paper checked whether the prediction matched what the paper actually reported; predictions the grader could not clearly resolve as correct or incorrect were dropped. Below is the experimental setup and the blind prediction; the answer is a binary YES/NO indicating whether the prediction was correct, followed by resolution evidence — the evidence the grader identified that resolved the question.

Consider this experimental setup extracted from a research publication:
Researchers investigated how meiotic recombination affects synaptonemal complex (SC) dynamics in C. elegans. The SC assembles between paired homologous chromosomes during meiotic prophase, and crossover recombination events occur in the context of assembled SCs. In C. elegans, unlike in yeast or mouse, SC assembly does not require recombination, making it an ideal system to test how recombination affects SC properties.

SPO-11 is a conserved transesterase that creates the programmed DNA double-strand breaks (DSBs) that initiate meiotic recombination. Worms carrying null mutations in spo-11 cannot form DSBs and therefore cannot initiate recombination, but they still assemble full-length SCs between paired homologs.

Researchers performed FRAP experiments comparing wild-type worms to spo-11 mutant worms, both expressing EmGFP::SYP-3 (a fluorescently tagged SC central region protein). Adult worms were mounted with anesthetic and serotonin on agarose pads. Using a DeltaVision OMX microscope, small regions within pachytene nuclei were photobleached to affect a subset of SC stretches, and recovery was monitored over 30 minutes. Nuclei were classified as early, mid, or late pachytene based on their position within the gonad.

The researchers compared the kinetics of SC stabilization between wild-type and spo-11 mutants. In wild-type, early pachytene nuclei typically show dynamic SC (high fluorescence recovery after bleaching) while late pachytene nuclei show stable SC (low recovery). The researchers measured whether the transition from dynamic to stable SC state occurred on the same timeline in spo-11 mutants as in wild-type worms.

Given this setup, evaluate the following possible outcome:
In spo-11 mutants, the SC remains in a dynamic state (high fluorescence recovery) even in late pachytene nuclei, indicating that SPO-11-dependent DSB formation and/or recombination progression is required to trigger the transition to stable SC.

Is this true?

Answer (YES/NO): YES